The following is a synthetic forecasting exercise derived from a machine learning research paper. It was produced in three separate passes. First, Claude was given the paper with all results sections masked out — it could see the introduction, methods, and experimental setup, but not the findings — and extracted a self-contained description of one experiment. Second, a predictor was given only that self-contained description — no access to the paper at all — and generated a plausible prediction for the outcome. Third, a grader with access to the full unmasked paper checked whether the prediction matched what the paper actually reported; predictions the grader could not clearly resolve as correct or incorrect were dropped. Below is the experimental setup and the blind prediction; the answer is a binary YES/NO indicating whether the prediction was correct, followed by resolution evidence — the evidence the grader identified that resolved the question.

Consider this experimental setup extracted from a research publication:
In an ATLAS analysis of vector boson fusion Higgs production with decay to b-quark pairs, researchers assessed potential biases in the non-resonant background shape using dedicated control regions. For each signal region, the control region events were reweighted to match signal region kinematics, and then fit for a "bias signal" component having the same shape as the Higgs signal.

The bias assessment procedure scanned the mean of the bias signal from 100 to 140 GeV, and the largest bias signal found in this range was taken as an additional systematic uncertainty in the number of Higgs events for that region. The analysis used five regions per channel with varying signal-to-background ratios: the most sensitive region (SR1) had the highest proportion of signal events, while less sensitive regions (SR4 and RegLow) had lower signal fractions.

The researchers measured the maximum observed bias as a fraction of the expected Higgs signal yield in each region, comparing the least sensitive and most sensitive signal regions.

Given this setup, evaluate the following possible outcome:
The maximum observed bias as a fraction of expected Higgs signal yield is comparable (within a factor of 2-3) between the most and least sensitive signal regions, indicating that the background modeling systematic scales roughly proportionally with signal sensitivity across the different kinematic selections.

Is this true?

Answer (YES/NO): NO